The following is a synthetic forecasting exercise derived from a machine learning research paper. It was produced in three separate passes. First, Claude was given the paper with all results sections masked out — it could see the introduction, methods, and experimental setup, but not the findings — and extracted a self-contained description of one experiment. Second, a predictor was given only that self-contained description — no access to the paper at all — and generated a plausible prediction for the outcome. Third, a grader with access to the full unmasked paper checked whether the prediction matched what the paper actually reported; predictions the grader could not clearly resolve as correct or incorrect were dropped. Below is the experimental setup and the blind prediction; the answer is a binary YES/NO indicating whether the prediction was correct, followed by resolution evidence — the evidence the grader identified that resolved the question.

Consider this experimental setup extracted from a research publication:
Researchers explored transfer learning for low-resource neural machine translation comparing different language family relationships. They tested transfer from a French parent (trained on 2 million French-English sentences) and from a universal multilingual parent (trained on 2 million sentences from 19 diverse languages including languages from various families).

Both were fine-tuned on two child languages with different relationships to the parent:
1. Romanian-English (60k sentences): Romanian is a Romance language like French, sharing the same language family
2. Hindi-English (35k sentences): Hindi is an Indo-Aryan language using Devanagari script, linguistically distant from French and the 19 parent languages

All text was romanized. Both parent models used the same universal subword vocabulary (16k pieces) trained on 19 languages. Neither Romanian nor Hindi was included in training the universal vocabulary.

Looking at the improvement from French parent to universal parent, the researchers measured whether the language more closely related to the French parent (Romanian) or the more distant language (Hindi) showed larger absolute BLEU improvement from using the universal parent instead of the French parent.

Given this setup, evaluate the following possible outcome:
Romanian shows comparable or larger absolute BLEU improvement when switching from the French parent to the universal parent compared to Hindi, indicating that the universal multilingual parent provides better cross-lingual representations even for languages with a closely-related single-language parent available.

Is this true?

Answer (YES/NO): NO